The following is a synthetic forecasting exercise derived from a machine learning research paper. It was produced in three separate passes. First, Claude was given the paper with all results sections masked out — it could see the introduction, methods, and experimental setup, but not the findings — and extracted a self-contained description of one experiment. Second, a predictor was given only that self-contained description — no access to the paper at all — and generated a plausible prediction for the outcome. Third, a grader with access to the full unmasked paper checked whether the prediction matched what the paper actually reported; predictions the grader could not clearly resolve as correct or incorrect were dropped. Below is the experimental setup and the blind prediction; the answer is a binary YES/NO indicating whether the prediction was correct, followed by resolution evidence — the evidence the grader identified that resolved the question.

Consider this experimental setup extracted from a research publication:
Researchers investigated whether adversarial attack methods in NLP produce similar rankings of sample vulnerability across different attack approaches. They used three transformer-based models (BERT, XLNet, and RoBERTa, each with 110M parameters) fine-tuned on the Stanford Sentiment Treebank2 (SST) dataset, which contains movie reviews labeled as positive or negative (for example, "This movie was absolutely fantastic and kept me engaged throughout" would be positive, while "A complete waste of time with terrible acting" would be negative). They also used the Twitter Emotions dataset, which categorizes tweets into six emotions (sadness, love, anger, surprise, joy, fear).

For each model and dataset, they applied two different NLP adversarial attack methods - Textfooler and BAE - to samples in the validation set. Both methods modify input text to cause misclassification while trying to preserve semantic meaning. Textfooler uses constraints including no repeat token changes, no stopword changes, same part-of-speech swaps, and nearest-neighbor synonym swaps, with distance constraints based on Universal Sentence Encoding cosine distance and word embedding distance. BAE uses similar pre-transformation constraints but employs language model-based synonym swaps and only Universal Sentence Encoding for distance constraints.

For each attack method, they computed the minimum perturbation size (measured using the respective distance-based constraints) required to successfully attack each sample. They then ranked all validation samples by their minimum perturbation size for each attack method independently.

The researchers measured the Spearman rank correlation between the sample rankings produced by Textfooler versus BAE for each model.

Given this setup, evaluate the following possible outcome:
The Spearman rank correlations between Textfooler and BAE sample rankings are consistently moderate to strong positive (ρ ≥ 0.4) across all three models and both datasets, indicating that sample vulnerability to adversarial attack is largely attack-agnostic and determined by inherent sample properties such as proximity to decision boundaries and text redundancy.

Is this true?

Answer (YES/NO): NO